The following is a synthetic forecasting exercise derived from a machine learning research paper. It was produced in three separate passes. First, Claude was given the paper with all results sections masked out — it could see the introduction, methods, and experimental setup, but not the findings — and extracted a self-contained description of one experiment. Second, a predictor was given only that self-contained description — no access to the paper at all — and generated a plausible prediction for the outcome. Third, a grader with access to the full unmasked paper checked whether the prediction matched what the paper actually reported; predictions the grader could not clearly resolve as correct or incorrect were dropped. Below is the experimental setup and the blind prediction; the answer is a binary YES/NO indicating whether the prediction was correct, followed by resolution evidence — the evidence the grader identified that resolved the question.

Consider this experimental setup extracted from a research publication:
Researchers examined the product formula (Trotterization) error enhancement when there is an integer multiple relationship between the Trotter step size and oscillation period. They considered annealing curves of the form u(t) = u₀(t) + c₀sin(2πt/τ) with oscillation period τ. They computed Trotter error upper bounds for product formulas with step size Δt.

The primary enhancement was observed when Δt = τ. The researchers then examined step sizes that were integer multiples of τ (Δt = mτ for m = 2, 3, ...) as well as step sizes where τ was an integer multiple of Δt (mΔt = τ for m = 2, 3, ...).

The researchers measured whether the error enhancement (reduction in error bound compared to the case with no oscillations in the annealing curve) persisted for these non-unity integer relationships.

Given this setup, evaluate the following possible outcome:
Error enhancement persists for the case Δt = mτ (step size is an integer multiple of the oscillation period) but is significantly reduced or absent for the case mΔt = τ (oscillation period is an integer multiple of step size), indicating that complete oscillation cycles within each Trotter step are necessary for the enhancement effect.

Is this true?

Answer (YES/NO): NO